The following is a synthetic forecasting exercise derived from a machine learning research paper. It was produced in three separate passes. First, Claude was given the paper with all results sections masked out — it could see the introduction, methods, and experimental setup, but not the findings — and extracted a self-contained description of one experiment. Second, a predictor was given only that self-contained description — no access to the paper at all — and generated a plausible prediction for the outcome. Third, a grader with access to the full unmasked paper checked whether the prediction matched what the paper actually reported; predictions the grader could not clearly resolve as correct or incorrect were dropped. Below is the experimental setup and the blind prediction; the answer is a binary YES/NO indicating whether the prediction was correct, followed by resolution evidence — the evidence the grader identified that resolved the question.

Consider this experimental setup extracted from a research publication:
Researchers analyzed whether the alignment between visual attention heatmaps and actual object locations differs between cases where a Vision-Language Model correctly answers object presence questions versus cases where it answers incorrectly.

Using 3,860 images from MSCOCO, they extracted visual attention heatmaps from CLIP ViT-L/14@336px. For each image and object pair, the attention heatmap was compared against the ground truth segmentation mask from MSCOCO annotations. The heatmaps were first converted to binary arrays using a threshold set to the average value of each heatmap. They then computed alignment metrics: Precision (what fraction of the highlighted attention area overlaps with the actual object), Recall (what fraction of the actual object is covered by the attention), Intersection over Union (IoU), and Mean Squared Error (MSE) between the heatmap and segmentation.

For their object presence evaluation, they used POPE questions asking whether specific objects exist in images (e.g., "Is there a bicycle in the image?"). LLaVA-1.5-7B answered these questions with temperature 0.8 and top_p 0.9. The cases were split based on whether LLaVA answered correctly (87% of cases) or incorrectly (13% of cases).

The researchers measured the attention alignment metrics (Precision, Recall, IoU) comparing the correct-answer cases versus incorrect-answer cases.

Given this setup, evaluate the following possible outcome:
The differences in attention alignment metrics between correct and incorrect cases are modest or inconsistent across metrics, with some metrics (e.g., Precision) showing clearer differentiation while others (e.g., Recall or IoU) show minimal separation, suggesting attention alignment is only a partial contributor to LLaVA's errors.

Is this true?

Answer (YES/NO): NO